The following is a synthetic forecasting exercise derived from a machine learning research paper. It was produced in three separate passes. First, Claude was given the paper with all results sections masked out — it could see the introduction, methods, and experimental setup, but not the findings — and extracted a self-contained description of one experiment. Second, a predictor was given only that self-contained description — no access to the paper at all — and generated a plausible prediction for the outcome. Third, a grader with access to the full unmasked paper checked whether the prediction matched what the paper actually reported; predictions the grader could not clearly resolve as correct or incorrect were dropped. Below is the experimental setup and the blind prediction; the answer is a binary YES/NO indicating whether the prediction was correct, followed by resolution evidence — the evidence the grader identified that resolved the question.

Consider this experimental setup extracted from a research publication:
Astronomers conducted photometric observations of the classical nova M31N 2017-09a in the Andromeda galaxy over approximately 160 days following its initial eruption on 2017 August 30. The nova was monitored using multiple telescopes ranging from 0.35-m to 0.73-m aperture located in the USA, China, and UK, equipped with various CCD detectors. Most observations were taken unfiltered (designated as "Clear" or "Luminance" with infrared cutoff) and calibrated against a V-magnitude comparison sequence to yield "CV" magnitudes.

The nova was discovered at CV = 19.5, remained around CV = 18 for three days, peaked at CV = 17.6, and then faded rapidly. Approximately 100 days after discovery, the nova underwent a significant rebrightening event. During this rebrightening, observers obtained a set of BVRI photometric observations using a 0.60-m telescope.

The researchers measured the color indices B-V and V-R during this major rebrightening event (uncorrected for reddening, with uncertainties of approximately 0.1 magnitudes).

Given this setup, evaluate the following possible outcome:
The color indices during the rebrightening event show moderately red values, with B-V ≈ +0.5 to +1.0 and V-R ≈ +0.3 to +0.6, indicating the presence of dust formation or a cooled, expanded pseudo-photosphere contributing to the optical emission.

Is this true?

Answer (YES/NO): NO